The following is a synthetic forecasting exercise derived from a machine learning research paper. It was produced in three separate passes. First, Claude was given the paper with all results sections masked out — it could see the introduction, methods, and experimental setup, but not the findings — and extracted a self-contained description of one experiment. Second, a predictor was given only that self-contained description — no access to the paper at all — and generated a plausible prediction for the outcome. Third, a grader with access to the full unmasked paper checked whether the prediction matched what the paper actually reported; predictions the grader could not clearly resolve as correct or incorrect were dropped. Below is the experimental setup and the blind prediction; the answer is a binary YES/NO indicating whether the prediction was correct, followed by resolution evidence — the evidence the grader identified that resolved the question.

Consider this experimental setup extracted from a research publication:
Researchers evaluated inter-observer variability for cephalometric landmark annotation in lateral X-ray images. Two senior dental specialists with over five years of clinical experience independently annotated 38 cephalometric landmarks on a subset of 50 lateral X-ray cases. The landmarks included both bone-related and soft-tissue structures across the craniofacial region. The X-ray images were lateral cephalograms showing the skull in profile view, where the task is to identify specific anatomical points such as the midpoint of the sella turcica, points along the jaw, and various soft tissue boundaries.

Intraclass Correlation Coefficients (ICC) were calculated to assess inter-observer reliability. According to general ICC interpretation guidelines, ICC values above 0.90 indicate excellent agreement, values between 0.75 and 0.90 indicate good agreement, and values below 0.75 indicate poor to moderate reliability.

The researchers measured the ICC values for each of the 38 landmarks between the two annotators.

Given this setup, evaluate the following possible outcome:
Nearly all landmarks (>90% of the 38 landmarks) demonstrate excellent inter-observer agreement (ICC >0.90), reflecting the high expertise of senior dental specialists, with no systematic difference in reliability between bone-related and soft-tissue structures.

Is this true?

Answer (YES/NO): YES